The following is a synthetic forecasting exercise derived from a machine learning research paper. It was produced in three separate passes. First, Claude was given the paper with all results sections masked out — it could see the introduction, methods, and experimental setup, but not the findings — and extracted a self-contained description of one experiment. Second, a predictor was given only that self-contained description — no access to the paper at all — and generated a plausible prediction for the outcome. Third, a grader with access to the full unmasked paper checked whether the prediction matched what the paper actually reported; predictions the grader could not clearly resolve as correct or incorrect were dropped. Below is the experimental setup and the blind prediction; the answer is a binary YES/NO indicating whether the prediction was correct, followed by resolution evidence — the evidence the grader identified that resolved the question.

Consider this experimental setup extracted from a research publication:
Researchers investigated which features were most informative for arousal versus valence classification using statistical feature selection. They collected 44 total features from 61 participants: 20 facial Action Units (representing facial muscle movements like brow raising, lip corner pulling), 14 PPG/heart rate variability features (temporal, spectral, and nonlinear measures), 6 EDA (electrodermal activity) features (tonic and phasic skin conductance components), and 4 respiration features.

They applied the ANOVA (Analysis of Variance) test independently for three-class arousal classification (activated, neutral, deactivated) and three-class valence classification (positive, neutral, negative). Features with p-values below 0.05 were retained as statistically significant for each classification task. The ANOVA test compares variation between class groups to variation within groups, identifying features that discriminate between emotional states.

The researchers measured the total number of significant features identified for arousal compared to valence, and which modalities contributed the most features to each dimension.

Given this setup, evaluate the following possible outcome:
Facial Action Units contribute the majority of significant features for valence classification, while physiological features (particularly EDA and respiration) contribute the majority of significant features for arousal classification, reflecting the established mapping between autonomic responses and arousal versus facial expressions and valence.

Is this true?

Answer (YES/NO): NO